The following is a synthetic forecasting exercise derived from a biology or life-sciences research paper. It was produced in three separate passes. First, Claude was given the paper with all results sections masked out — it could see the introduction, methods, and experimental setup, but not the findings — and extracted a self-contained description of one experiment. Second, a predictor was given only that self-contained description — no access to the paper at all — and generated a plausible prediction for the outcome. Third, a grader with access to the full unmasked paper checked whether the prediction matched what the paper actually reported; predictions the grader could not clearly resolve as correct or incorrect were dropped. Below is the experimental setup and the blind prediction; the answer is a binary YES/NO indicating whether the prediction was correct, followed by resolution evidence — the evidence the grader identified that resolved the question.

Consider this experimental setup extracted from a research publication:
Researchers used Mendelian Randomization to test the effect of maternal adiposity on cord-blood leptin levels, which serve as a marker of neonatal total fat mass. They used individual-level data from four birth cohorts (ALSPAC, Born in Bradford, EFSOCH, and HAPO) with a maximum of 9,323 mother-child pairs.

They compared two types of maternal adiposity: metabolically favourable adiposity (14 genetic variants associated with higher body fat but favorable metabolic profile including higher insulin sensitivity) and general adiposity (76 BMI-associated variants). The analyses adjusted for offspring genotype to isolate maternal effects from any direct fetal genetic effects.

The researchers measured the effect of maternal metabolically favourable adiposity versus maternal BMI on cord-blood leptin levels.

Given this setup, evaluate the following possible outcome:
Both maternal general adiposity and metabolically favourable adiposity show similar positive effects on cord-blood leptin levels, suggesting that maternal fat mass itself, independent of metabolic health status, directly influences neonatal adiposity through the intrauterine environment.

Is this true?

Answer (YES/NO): NO